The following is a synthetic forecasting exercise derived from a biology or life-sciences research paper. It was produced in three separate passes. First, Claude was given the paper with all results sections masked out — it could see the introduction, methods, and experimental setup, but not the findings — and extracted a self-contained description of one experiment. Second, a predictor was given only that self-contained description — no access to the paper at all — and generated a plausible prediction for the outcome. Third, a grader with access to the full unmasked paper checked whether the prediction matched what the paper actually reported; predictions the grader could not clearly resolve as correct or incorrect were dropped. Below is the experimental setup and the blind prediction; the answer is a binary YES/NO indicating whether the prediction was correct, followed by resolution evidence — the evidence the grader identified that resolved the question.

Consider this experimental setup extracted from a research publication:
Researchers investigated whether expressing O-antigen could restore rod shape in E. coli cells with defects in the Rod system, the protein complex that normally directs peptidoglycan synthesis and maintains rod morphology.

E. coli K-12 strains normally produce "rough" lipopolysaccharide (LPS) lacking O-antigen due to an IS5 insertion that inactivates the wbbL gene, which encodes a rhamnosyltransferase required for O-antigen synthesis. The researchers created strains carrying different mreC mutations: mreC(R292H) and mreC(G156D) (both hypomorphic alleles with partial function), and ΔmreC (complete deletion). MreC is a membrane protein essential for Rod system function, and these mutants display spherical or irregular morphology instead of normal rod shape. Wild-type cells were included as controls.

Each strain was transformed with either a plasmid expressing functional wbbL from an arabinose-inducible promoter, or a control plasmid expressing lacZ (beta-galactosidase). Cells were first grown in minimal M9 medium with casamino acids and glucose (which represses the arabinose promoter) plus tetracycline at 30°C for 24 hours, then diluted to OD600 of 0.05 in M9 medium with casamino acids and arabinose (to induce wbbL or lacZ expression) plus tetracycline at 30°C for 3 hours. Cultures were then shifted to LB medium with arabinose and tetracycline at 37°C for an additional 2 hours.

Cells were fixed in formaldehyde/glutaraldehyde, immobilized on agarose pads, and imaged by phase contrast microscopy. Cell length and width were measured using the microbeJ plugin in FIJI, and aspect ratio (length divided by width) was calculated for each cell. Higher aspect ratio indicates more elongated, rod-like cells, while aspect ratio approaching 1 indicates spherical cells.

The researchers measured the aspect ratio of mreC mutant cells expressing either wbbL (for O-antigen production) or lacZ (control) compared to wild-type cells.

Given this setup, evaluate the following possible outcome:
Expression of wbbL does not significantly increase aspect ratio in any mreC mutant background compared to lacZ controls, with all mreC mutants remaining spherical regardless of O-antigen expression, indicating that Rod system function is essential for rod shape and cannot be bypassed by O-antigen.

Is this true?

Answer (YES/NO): NO